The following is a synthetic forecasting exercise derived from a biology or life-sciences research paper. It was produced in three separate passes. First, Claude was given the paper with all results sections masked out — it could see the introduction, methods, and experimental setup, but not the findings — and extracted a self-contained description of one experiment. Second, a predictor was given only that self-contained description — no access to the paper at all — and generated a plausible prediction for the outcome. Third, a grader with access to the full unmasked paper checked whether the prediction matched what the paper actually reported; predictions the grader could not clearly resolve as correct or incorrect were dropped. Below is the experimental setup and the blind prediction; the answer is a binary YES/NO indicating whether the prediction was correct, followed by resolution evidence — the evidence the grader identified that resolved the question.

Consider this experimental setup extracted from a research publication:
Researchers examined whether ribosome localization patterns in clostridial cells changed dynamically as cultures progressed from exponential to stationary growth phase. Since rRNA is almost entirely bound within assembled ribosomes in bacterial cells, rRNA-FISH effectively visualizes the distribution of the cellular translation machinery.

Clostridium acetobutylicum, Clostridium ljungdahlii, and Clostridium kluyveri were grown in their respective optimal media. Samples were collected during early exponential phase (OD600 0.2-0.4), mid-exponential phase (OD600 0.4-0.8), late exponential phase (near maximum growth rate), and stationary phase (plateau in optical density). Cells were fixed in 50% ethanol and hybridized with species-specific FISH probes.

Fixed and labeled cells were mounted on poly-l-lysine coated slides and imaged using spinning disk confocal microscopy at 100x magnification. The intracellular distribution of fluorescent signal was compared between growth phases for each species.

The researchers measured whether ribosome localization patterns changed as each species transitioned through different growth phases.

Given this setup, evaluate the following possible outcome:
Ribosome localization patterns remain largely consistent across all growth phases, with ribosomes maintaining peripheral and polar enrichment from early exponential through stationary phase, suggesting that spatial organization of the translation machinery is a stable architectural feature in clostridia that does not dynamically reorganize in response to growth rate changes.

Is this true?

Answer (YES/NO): NO